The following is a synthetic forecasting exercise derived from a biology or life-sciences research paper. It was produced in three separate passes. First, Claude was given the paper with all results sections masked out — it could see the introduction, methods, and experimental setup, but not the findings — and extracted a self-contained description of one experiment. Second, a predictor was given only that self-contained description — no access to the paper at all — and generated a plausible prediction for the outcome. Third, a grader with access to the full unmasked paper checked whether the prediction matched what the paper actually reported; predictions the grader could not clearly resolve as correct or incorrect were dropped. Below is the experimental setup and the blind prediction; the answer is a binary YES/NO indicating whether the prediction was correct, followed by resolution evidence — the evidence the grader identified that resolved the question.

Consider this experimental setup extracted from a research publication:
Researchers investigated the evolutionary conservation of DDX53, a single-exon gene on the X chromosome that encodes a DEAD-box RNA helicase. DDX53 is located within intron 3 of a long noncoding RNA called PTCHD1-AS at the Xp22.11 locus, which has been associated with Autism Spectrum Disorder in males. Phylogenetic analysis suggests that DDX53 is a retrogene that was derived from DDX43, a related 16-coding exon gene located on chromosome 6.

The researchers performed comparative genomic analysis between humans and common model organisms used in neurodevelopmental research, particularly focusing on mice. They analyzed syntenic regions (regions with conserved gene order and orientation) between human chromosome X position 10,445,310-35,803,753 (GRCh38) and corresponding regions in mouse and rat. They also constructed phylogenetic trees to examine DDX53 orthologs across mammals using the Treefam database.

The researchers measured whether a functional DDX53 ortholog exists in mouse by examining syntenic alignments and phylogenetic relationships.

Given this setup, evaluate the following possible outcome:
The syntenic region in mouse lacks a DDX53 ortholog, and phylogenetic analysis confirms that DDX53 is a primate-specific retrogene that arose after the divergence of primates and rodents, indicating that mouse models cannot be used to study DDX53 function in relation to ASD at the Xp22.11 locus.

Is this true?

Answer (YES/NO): NO